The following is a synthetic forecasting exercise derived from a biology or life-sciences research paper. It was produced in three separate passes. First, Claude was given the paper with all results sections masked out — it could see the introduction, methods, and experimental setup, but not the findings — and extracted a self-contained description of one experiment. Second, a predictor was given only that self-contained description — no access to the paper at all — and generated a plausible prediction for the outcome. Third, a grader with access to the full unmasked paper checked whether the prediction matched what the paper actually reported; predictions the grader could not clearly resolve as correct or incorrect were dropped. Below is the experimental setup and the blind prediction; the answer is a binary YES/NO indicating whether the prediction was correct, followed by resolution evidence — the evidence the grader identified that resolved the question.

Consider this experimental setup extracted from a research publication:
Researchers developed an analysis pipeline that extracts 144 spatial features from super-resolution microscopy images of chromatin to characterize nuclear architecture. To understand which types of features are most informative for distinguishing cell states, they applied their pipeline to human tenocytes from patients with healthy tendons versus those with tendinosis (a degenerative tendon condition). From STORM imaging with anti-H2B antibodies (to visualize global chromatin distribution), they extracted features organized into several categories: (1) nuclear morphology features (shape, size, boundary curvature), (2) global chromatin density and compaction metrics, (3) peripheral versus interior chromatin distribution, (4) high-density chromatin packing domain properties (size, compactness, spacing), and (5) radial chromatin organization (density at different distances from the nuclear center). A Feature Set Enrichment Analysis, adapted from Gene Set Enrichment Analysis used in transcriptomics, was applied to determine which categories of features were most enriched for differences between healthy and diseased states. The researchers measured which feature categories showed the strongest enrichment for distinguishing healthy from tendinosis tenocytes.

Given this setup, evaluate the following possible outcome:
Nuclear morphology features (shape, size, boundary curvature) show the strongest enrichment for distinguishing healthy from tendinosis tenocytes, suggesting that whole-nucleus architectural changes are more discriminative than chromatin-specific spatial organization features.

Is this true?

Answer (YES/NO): NO